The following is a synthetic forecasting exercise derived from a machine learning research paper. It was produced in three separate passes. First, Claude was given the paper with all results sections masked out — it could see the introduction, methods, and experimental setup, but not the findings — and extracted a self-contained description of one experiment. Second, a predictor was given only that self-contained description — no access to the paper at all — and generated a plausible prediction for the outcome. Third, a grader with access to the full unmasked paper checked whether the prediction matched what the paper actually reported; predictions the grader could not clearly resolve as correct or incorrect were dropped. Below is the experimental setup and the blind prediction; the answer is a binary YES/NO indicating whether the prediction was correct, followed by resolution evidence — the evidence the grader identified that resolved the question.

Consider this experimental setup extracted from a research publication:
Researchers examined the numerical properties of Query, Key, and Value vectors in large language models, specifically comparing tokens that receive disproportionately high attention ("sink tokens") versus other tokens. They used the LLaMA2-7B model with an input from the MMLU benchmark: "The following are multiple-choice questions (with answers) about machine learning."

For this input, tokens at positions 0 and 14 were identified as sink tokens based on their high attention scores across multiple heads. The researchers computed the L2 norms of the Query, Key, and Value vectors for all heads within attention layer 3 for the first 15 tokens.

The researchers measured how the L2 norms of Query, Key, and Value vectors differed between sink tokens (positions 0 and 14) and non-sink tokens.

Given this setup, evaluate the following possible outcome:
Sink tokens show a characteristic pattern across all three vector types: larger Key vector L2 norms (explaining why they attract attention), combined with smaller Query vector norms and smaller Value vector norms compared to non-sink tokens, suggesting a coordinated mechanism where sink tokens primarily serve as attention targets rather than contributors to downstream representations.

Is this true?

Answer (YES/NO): NO